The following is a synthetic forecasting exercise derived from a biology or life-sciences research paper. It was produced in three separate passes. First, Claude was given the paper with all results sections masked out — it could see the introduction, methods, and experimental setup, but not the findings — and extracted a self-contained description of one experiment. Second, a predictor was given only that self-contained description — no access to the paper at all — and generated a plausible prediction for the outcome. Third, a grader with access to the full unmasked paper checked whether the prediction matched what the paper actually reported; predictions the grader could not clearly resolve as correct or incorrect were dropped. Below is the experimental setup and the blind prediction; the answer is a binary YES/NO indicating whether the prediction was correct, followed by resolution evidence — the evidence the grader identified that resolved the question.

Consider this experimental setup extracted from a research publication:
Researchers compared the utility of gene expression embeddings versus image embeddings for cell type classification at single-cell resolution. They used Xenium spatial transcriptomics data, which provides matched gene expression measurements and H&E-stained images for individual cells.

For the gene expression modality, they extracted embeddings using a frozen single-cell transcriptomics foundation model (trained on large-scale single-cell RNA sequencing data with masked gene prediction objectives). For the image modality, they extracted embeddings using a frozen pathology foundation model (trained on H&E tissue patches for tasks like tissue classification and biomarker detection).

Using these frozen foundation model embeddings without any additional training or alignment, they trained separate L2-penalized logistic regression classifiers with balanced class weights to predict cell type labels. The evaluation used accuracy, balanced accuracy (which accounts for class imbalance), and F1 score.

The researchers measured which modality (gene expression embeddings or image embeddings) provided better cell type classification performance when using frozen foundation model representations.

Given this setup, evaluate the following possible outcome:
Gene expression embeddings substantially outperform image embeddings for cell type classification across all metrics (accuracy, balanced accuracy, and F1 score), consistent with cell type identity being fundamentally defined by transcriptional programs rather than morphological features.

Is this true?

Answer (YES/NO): YES